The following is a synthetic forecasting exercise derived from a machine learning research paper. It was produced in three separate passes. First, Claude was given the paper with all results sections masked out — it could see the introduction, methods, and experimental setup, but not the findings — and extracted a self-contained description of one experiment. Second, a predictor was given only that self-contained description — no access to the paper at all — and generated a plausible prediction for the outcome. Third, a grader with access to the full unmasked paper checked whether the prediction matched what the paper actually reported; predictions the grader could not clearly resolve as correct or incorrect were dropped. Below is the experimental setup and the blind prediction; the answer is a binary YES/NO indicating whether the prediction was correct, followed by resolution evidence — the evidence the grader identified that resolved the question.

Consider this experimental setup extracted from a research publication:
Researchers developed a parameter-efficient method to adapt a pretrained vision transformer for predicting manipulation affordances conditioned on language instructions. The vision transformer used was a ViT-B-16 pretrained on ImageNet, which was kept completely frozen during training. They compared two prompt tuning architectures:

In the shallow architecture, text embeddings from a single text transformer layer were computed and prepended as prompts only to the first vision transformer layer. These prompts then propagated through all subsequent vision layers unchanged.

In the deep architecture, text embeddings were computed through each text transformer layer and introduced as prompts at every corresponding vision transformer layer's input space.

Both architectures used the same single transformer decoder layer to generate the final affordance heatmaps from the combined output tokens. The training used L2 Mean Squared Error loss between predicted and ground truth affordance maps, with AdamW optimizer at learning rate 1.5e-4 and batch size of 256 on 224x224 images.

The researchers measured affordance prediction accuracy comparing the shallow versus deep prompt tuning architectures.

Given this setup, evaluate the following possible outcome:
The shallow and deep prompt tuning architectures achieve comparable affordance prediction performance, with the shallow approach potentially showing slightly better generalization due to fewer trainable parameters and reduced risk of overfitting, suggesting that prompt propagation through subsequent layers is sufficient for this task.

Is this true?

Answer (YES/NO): NO